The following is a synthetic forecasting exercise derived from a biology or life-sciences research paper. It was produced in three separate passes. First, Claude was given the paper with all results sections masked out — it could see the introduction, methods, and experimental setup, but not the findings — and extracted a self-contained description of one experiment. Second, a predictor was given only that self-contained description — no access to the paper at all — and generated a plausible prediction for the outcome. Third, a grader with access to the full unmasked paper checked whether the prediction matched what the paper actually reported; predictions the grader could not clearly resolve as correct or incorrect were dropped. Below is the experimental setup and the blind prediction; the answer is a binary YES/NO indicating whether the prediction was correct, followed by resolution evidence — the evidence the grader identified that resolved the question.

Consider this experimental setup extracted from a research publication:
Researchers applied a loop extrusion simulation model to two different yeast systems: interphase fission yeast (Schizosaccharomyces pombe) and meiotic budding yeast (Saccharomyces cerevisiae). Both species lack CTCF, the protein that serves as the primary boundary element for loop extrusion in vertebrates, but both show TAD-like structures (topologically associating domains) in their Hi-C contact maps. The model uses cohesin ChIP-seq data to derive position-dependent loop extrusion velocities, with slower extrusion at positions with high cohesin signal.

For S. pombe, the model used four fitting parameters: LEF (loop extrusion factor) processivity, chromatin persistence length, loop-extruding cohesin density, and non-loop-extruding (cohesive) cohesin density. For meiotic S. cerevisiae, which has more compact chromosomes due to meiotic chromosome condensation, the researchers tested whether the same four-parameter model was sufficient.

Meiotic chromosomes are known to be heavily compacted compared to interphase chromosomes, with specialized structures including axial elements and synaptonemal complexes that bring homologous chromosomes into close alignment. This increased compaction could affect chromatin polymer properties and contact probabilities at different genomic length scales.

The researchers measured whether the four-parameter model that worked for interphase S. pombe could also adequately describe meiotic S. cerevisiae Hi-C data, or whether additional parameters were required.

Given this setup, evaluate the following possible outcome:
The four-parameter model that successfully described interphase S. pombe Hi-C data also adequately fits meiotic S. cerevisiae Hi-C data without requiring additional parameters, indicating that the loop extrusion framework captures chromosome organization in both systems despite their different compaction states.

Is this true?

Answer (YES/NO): NO